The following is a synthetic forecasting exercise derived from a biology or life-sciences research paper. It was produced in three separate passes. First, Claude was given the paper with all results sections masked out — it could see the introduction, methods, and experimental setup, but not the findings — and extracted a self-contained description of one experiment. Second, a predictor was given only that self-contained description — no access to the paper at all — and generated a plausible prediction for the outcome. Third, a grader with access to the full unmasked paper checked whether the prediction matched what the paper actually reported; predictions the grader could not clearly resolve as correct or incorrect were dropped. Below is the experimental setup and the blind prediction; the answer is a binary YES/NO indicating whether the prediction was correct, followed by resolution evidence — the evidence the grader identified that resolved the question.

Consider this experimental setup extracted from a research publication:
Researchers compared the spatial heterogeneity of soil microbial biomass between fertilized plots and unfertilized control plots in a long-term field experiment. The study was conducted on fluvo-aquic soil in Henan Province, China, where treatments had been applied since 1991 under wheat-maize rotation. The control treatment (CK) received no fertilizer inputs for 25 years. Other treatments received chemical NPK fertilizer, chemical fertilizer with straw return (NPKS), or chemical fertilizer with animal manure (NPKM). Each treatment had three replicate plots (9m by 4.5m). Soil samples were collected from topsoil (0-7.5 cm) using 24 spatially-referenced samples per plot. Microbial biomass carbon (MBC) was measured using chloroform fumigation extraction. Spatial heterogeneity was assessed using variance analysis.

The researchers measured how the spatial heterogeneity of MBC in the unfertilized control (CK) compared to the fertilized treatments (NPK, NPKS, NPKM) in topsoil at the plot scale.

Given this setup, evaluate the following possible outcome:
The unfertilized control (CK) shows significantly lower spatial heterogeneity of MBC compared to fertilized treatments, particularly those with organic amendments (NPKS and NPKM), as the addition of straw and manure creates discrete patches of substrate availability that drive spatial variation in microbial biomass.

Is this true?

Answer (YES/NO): NO